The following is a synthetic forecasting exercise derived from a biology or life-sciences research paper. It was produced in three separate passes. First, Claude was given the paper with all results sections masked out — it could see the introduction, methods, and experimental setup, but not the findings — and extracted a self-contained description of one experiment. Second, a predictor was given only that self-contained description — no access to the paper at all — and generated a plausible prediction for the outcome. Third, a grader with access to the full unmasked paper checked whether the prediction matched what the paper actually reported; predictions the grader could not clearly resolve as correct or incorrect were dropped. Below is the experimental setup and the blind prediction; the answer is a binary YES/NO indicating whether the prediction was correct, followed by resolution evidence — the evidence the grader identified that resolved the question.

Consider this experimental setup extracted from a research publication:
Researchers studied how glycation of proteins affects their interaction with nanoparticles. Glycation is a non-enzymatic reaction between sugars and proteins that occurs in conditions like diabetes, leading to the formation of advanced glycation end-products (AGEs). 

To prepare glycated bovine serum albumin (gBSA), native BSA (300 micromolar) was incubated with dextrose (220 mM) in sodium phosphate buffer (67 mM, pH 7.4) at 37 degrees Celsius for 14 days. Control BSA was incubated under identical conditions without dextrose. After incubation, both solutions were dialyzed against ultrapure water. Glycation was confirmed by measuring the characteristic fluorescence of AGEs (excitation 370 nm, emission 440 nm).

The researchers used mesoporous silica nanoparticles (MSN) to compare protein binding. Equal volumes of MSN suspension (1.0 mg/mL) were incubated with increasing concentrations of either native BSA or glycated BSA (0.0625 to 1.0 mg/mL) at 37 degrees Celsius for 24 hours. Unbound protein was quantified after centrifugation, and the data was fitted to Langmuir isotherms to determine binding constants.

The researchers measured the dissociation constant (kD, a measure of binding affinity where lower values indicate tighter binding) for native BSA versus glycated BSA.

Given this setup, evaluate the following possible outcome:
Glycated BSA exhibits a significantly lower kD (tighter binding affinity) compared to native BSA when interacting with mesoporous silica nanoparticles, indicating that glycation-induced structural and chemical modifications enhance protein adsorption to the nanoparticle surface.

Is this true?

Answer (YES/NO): NO